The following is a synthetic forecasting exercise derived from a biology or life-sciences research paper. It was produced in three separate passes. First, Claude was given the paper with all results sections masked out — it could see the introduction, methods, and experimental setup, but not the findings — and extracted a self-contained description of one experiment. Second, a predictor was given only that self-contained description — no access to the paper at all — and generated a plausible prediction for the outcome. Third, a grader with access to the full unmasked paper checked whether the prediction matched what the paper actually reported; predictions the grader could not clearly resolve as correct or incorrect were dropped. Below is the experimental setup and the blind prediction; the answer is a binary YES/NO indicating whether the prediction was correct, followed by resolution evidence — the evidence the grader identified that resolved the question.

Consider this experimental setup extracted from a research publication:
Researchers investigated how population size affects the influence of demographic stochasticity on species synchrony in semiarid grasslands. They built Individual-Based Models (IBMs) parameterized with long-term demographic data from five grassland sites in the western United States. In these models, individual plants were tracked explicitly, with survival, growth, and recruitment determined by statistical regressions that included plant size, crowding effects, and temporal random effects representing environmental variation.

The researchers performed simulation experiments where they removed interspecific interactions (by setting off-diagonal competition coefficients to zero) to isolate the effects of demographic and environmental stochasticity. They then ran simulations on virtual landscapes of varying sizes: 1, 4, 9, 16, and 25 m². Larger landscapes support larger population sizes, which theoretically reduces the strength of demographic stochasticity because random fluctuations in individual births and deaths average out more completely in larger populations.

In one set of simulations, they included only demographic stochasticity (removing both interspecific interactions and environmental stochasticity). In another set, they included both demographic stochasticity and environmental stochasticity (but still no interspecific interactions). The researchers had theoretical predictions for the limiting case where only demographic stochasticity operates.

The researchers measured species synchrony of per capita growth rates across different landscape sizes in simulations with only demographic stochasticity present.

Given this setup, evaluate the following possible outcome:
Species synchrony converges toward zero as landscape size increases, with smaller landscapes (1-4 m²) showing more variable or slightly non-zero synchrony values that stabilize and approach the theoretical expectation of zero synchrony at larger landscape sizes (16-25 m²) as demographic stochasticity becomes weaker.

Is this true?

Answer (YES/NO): NO